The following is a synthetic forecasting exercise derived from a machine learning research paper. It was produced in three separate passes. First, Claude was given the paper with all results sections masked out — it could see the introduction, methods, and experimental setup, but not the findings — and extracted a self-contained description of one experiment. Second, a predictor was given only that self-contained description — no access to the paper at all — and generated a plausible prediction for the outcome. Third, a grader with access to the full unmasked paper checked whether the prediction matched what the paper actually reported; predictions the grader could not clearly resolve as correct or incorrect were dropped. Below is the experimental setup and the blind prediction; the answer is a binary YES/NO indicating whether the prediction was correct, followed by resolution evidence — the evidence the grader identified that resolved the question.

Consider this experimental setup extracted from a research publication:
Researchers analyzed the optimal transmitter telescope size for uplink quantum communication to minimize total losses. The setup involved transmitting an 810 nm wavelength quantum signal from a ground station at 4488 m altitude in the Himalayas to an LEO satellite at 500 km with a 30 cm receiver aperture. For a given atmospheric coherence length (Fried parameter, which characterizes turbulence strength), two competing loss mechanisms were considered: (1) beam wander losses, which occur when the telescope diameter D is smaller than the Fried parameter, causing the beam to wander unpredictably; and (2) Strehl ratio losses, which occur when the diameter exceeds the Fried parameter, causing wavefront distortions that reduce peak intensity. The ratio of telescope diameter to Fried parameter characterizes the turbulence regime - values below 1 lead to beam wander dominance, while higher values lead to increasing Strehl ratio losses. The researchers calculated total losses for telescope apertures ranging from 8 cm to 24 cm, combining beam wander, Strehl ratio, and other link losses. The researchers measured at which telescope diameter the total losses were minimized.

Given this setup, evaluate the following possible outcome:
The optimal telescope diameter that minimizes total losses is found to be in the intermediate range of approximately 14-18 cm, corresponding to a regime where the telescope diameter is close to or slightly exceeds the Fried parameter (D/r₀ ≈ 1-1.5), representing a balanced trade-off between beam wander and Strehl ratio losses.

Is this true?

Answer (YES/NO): NO